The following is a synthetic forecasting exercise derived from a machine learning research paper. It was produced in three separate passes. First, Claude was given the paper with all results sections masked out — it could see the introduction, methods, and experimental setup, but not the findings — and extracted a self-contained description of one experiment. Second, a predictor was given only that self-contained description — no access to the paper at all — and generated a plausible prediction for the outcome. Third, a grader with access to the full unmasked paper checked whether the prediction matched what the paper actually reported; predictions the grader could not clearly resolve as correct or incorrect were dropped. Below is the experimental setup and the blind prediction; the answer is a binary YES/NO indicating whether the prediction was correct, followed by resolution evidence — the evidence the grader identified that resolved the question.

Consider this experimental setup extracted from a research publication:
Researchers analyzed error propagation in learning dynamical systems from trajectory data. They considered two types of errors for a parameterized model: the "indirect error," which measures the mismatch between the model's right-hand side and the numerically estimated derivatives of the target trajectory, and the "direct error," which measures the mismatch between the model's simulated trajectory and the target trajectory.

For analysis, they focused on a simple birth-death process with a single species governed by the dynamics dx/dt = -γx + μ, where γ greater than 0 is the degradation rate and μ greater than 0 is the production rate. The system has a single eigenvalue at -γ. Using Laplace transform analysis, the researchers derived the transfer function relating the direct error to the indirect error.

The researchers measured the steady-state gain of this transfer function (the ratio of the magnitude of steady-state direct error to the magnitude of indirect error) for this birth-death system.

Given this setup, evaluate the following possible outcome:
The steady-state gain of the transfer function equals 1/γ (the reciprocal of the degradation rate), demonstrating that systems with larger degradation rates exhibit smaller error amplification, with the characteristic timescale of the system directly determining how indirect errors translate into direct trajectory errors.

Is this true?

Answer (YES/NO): YES